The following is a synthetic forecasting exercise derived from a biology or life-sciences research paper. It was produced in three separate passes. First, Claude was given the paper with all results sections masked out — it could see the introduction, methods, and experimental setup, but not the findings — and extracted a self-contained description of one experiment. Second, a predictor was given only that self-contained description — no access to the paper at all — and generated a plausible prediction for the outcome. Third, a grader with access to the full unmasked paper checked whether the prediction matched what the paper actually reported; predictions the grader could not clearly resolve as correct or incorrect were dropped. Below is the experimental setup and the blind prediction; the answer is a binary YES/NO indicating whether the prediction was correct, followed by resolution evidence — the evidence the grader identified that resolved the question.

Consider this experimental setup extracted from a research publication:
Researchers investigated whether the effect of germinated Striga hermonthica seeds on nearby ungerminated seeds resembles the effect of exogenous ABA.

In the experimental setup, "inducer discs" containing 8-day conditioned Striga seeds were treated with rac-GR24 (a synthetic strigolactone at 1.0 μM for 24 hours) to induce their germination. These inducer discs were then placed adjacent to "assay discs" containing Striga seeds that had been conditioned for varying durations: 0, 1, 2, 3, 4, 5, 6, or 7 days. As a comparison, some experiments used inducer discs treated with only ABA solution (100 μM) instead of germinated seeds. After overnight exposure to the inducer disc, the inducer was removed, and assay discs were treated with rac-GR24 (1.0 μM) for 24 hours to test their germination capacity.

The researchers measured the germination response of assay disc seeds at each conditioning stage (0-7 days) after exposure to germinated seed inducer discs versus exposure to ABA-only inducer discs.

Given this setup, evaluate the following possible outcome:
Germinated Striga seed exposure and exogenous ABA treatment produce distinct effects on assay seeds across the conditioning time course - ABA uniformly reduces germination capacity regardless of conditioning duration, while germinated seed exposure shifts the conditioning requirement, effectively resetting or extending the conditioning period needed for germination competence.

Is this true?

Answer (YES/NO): NO